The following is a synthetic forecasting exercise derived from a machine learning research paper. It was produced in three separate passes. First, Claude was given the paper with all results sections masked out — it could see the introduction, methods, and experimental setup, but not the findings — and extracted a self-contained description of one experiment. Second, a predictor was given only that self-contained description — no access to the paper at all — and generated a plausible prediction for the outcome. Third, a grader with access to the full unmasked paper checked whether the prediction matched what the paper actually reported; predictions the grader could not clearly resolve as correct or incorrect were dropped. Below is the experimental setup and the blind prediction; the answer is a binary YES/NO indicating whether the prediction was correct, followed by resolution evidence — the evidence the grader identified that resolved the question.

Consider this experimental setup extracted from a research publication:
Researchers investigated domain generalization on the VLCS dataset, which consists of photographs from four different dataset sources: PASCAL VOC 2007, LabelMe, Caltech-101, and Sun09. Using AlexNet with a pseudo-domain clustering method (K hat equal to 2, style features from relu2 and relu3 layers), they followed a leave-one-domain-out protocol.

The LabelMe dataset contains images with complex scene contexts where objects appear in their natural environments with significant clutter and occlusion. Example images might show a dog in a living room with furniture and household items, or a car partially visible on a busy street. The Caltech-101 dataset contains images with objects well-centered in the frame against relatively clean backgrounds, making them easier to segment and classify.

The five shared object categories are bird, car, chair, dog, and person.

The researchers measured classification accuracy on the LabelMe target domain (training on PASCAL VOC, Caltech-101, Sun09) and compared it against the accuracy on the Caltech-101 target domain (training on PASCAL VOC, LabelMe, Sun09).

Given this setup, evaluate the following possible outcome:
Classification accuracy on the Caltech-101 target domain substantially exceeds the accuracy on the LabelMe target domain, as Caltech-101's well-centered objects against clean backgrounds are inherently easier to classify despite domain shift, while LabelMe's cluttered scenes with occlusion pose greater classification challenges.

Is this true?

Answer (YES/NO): YES